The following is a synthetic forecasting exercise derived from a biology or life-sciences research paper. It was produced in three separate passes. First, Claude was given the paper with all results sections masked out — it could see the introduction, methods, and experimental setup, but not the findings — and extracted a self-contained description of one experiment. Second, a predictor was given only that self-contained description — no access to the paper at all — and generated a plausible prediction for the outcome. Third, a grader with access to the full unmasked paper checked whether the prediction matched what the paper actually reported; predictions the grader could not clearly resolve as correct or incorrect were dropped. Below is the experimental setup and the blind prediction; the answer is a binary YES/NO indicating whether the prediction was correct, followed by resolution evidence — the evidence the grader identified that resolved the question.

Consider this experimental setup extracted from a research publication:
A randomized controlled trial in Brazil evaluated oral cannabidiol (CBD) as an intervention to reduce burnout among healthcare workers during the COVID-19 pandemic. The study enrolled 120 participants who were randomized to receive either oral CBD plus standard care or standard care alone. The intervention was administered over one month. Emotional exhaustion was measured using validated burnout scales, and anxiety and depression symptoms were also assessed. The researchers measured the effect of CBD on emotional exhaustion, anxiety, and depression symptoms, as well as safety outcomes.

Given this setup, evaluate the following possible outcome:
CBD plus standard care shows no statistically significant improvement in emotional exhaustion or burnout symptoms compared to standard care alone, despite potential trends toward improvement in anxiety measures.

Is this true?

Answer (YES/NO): NO